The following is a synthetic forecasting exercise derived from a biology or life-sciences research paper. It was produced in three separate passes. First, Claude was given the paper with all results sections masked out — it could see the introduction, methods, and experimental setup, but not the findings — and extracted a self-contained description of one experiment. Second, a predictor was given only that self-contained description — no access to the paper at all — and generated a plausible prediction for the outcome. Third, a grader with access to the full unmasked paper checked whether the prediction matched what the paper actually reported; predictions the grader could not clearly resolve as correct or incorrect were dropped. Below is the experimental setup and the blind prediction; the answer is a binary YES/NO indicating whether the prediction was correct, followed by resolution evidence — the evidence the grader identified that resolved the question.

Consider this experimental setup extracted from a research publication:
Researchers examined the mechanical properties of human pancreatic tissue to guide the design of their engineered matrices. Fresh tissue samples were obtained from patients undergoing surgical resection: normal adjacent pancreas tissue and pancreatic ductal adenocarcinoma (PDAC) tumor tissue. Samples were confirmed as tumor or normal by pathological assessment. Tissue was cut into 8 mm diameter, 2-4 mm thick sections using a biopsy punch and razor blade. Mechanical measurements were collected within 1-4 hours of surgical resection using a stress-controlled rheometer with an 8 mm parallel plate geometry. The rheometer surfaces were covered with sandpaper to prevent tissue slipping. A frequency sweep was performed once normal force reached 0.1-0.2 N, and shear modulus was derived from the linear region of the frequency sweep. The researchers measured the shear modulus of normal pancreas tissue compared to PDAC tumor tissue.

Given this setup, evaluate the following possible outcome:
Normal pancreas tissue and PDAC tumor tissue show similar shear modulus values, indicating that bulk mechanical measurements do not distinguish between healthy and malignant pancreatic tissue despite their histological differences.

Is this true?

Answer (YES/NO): NO